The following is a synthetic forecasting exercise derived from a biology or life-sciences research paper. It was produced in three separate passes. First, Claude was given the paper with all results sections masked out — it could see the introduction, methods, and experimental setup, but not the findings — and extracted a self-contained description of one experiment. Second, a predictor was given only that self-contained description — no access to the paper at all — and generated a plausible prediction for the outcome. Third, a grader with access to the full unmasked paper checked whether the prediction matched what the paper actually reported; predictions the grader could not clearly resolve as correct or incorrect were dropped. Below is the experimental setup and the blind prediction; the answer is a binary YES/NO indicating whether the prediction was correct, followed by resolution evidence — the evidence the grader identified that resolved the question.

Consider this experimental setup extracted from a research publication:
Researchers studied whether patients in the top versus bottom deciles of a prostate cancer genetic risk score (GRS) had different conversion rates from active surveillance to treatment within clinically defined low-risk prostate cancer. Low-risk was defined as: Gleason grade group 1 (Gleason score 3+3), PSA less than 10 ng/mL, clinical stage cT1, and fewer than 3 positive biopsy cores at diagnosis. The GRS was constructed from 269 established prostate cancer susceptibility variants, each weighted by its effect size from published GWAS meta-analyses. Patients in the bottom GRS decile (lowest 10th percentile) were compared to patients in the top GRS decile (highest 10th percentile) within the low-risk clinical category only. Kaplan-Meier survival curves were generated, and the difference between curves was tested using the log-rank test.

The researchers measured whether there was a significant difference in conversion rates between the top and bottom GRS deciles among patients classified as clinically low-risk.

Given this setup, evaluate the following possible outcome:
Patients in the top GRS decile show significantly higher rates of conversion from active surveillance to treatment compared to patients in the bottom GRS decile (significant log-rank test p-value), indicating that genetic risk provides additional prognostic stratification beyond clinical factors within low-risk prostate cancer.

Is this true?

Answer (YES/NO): YES